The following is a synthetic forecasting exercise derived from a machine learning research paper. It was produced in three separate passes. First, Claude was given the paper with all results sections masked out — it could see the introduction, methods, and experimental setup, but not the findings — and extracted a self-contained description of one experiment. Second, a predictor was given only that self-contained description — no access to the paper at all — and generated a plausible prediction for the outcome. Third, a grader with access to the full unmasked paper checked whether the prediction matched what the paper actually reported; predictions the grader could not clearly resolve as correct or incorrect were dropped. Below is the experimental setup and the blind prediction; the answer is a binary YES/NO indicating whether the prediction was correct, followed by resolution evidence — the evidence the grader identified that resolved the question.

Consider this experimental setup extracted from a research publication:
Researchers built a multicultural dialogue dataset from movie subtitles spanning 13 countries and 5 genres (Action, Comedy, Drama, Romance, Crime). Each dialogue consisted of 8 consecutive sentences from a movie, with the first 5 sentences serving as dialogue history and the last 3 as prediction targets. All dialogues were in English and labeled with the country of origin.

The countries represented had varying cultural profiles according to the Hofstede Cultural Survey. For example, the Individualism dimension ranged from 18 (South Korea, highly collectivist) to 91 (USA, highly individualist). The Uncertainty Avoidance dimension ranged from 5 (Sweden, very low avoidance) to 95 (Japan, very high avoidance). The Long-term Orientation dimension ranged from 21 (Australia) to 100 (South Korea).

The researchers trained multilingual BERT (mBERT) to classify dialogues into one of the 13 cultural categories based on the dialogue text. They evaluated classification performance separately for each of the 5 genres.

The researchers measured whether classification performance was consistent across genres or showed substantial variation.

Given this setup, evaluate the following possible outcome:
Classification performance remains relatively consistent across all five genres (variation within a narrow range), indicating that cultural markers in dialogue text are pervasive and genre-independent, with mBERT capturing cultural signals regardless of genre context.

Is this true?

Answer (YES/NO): NO